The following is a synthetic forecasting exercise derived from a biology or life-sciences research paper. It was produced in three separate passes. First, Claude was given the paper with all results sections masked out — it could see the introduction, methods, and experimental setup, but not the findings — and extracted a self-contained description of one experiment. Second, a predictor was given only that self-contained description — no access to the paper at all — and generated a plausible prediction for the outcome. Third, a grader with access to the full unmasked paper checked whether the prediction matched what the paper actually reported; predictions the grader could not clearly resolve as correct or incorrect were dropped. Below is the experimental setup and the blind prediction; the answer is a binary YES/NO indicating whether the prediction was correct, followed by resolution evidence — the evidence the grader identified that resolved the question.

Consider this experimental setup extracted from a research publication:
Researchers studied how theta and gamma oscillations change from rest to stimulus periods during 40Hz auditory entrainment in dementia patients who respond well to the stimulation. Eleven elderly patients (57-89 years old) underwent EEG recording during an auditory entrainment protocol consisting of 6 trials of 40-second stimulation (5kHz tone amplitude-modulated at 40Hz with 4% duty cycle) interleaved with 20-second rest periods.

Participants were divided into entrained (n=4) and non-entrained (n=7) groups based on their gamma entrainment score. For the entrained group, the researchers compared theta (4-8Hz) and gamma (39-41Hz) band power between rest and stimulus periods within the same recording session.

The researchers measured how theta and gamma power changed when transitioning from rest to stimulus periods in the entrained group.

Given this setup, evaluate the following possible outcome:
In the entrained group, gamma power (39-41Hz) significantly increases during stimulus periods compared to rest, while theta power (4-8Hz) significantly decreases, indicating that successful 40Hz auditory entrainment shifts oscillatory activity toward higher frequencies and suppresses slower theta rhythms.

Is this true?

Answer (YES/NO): NO